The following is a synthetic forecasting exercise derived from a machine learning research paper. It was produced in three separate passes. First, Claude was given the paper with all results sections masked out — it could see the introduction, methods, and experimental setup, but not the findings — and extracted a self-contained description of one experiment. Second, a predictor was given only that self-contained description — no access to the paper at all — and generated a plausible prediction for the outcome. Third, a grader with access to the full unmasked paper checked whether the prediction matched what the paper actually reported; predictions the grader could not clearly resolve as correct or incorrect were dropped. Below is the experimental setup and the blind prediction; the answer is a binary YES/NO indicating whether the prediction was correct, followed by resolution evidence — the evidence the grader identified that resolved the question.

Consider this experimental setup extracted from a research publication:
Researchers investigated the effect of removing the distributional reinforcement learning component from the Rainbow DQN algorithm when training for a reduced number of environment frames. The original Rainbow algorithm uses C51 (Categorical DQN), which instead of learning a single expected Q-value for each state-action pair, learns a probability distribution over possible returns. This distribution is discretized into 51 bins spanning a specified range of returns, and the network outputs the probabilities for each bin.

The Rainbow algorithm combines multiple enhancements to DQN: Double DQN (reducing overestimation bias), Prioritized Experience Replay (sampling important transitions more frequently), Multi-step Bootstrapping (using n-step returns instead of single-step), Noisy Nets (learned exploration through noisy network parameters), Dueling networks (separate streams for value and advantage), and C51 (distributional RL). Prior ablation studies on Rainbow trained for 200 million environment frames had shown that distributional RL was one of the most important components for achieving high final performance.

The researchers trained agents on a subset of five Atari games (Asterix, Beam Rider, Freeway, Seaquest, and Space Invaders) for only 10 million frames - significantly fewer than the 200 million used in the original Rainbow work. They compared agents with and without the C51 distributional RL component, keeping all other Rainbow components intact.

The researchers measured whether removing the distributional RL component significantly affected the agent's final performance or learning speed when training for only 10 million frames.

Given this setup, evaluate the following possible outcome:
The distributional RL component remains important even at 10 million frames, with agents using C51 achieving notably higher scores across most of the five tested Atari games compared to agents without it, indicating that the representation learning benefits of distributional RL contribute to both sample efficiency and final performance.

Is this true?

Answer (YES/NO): NO